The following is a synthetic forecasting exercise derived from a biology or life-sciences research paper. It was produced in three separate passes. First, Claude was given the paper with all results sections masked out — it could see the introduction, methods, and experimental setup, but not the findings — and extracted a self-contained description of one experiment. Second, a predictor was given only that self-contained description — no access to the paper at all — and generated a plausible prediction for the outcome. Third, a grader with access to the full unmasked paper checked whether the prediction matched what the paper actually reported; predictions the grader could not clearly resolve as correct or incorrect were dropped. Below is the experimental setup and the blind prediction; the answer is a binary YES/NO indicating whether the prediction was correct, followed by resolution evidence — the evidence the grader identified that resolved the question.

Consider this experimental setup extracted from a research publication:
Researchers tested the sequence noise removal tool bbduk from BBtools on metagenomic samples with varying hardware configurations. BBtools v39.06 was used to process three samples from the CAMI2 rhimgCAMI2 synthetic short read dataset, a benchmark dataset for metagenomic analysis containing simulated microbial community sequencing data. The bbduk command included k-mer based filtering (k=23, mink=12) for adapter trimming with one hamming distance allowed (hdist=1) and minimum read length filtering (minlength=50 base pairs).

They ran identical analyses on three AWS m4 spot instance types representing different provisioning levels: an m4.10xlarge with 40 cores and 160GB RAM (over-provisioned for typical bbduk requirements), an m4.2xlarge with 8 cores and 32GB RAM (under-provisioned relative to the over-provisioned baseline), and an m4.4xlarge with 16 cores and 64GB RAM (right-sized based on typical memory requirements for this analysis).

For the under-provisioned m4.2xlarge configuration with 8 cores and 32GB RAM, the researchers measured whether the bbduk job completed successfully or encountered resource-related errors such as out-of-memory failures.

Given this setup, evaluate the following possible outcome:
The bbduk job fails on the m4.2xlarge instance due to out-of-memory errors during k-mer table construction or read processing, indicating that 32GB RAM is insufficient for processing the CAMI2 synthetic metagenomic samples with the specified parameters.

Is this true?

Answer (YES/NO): NO